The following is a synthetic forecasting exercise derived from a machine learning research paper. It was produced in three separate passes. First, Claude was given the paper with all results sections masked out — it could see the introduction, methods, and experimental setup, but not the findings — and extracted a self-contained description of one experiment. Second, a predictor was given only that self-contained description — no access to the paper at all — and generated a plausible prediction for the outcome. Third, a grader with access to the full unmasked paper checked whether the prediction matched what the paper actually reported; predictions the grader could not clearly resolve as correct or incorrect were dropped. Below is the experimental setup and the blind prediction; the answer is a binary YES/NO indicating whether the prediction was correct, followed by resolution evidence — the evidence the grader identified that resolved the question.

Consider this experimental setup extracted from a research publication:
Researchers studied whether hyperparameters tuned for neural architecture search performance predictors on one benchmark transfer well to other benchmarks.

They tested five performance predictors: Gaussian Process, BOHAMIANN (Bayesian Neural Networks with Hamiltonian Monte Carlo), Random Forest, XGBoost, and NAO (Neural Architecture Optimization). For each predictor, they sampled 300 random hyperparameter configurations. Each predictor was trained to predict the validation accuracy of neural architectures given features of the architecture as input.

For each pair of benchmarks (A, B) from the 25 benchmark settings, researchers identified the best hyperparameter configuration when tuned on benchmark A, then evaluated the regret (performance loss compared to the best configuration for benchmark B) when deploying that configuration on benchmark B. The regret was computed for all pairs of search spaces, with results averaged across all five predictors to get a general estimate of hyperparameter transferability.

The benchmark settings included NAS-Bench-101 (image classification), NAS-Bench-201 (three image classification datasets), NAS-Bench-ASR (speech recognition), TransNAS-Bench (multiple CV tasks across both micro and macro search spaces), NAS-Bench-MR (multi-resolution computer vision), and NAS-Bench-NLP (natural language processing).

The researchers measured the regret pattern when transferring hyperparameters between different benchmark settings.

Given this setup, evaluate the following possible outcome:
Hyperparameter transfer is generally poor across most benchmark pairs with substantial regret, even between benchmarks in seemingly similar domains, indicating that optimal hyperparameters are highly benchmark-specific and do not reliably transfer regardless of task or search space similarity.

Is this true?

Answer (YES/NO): YES